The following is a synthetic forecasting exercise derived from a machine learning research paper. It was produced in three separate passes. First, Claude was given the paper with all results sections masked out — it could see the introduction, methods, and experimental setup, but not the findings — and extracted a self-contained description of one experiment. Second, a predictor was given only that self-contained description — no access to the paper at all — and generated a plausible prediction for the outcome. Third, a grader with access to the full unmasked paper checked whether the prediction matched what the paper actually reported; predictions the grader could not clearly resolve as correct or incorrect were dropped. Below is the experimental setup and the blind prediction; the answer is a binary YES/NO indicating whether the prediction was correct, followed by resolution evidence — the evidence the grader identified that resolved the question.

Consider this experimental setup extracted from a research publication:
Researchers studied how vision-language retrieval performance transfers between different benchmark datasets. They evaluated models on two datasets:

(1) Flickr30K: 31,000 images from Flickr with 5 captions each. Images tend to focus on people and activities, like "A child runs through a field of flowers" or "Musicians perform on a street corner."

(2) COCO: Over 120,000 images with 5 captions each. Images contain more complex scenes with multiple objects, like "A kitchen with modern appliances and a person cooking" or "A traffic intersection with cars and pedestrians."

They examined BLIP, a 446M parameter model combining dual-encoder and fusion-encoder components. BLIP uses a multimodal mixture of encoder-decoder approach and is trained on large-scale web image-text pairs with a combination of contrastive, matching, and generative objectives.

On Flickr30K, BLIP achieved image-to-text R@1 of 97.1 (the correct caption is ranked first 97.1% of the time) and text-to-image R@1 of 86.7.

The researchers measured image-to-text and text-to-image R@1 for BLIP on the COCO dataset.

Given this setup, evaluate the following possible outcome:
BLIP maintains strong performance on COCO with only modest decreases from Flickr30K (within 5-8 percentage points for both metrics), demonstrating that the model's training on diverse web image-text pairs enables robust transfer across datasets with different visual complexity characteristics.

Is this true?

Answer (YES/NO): NO